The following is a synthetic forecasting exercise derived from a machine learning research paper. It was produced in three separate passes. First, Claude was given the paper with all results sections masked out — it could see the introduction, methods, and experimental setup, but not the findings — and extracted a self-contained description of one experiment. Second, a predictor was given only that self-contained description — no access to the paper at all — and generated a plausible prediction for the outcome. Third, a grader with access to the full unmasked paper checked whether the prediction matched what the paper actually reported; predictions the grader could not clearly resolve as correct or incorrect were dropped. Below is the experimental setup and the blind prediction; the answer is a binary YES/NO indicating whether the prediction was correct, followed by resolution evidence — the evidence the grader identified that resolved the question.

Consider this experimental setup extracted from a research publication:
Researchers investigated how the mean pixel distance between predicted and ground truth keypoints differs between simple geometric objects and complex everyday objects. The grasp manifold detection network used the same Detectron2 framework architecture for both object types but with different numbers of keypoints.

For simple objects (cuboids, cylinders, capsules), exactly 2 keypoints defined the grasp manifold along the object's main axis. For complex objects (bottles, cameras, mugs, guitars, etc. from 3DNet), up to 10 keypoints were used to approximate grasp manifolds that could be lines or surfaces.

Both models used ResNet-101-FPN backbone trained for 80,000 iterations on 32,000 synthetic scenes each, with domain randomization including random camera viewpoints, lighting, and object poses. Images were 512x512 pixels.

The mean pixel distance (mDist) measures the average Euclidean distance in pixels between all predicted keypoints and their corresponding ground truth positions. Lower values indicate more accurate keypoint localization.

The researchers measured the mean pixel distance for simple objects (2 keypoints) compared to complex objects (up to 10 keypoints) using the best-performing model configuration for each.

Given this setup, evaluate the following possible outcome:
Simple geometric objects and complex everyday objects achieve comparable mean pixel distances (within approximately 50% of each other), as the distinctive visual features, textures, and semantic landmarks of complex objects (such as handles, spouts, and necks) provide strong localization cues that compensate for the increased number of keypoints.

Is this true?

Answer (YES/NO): NO